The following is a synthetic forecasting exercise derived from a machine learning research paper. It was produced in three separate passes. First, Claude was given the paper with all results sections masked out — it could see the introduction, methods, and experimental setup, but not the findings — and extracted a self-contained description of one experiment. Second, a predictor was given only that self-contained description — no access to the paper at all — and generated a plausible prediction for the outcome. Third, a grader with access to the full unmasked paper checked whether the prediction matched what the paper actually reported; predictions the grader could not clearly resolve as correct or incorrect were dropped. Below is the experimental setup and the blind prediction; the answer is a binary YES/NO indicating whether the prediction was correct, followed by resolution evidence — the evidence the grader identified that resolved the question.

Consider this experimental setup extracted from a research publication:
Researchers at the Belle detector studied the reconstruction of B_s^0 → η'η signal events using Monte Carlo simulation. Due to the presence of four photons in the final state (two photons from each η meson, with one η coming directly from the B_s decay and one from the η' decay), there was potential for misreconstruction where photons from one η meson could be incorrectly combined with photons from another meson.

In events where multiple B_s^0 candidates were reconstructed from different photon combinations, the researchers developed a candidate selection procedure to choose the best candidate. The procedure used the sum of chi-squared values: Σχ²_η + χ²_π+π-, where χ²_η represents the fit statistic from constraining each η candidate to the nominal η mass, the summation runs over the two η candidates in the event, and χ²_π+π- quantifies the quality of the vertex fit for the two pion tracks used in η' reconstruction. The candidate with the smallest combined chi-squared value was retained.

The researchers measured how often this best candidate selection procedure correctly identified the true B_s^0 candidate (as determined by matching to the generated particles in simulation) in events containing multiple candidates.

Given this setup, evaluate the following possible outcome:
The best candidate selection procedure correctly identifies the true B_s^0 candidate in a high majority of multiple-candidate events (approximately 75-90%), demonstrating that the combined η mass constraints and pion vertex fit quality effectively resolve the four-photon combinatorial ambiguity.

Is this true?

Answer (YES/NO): NO